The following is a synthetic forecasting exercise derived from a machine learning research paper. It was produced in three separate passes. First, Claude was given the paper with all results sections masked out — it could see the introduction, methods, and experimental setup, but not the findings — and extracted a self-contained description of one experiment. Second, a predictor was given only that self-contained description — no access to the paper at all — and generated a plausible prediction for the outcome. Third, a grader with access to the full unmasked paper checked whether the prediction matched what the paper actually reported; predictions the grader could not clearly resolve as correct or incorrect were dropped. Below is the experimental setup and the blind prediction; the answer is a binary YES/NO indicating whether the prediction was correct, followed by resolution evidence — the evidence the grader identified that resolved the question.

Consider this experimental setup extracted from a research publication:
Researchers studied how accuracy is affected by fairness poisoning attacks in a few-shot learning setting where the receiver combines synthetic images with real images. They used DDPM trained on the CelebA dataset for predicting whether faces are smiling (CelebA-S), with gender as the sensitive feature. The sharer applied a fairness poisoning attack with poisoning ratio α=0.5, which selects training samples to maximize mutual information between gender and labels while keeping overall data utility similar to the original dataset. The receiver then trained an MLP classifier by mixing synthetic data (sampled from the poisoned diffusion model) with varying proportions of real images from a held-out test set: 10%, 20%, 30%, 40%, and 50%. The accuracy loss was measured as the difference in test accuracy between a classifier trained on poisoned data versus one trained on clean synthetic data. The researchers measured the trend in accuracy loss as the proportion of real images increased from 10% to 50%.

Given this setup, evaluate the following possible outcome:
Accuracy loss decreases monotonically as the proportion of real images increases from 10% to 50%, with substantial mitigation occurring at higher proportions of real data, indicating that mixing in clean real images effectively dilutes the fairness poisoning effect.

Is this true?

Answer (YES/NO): YES